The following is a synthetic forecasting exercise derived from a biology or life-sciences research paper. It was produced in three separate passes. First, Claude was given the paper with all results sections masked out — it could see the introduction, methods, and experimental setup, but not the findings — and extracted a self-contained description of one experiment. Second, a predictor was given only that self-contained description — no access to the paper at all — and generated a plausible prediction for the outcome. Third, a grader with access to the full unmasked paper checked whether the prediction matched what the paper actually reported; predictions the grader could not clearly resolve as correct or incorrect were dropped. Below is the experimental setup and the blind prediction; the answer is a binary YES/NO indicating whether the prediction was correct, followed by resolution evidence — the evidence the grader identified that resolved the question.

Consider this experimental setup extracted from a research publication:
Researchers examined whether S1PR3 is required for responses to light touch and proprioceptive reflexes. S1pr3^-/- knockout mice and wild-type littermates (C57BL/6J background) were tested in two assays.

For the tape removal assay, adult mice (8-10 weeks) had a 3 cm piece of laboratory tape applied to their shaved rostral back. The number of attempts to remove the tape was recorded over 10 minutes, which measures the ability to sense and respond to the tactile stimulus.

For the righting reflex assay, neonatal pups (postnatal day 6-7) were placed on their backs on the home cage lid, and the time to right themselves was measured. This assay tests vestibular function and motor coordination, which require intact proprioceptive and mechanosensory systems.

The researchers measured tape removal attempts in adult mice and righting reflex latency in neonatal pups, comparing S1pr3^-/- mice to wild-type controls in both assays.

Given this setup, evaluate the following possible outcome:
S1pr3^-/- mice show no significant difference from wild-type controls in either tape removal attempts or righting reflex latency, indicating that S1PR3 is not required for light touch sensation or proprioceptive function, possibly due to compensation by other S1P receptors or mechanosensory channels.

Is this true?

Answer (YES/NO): YES